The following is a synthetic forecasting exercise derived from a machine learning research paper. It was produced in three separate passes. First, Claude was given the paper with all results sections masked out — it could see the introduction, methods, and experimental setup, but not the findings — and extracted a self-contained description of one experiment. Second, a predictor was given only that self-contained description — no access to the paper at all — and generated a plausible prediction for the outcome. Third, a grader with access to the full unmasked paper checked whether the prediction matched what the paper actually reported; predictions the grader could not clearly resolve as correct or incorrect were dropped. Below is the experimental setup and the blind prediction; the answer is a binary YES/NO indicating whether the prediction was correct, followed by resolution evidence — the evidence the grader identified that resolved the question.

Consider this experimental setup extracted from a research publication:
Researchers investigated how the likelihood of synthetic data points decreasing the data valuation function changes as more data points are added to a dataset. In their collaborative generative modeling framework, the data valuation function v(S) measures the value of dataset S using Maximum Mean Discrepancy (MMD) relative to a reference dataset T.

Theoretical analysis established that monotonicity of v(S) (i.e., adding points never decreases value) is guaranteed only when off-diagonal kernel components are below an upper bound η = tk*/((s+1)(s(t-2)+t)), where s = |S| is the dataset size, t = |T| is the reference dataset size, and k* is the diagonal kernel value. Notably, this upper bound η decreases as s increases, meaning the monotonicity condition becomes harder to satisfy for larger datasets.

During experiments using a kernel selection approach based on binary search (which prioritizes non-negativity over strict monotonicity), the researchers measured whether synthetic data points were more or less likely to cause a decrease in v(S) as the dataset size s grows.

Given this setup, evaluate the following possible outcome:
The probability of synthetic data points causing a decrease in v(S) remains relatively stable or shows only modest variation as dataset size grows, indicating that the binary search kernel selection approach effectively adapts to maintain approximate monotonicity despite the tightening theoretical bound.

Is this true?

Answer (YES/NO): NO